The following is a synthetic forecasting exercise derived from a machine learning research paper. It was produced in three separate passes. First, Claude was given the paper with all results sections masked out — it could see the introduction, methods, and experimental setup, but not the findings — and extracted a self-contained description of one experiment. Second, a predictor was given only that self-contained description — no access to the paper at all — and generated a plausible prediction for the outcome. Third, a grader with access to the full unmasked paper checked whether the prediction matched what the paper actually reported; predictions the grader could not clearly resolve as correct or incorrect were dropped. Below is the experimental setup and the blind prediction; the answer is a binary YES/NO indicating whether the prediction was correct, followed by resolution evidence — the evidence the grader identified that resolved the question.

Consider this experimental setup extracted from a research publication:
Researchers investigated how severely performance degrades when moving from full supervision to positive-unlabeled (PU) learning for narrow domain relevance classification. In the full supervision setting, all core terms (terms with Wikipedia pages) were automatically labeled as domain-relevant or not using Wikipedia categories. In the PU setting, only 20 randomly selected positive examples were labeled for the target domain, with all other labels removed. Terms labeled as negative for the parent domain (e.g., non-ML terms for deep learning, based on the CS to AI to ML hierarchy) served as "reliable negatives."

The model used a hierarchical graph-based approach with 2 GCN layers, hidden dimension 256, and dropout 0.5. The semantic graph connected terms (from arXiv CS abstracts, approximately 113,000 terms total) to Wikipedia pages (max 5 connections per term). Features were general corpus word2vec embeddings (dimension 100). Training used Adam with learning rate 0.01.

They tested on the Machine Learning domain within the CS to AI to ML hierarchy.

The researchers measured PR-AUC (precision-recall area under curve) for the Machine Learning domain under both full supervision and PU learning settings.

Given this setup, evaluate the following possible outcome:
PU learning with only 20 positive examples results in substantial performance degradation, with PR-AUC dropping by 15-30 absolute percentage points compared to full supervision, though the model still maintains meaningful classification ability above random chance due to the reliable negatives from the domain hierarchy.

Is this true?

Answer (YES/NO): NO